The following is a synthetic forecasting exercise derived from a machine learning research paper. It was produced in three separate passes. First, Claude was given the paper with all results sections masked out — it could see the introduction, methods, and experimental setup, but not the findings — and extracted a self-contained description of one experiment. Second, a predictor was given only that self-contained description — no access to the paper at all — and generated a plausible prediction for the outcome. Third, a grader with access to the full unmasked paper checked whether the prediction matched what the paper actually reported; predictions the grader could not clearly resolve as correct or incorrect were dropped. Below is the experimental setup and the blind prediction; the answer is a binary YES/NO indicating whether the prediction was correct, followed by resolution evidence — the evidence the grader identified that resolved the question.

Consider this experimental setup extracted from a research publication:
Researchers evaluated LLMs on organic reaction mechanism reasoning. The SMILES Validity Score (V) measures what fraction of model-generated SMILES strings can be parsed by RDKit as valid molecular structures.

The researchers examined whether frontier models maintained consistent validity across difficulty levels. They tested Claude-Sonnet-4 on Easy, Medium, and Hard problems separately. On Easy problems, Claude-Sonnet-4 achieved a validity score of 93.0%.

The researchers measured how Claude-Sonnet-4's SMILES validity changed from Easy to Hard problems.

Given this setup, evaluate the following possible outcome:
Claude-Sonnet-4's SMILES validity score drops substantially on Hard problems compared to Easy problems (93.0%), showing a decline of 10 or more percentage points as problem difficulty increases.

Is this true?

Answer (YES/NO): NO